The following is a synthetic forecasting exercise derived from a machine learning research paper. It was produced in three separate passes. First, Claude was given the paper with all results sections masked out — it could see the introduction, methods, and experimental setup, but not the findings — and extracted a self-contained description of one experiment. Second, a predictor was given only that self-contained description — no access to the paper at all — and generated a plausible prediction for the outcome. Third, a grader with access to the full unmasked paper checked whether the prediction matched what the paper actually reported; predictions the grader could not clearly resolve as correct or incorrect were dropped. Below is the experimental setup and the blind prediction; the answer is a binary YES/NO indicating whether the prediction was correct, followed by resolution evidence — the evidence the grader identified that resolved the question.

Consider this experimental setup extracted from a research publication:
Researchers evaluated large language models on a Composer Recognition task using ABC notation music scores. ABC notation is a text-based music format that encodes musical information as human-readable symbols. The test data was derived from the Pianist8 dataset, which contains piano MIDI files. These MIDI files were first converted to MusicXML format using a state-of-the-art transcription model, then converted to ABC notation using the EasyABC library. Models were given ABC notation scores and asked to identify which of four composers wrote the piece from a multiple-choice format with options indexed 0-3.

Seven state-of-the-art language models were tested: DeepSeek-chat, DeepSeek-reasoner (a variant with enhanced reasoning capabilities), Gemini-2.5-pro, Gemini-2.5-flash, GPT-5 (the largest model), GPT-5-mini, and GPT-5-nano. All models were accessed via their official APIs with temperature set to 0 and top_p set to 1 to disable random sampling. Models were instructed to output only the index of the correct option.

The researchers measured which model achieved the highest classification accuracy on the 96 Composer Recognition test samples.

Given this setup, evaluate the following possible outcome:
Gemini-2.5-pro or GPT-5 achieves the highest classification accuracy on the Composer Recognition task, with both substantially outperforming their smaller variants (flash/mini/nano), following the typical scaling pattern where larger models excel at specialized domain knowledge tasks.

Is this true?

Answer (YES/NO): NO